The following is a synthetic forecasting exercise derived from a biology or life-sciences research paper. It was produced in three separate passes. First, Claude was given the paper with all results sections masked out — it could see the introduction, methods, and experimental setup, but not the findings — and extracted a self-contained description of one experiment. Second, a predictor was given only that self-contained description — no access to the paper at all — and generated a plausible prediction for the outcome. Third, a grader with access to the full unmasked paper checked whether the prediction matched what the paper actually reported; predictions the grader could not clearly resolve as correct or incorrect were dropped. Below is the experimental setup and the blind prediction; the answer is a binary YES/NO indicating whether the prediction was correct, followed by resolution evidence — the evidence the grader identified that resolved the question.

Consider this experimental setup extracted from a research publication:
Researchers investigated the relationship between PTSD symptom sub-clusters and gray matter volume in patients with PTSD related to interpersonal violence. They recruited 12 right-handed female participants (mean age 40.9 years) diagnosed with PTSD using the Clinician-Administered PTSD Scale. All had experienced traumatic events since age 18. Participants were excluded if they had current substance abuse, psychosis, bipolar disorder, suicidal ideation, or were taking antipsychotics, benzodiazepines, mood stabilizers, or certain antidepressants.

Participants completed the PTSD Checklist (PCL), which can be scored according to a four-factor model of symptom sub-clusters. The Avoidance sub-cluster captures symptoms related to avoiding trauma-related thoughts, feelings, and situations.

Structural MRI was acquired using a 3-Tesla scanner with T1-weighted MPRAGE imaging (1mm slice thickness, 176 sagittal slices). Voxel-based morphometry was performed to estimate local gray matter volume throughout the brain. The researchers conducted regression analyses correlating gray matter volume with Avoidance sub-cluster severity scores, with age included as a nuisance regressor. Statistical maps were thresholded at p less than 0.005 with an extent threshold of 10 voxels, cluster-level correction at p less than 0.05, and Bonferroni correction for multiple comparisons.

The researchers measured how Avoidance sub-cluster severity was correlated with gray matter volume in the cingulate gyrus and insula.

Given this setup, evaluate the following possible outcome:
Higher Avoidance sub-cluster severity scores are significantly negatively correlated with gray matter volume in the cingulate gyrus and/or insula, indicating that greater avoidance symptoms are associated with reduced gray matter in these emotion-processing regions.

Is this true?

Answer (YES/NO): YES